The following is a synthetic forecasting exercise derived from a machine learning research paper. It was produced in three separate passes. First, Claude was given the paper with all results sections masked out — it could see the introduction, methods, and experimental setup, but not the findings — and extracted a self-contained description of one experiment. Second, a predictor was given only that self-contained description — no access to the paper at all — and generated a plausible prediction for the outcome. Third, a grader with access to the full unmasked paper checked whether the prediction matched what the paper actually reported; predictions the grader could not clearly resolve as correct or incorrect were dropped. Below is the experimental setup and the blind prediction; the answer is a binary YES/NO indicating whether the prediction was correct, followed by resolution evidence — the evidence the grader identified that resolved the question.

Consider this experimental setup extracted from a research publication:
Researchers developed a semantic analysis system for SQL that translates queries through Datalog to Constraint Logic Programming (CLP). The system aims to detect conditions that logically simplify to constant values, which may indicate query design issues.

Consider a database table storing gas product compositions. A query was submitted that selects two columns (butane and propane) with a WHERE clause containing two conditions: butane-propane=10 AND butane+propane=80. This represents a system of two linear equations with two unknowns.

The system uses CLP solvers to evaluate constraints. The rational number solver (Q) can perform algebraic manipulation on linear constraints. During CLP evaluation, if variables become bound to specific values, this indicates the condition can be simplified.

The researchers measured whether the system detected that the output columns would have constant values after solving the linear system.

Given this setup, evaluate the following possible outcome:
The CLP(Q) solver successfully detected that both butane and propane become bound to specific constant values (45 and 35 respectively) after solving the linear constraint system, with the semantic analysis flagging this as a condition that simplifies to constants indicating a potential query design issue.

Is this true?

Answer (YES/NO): NO